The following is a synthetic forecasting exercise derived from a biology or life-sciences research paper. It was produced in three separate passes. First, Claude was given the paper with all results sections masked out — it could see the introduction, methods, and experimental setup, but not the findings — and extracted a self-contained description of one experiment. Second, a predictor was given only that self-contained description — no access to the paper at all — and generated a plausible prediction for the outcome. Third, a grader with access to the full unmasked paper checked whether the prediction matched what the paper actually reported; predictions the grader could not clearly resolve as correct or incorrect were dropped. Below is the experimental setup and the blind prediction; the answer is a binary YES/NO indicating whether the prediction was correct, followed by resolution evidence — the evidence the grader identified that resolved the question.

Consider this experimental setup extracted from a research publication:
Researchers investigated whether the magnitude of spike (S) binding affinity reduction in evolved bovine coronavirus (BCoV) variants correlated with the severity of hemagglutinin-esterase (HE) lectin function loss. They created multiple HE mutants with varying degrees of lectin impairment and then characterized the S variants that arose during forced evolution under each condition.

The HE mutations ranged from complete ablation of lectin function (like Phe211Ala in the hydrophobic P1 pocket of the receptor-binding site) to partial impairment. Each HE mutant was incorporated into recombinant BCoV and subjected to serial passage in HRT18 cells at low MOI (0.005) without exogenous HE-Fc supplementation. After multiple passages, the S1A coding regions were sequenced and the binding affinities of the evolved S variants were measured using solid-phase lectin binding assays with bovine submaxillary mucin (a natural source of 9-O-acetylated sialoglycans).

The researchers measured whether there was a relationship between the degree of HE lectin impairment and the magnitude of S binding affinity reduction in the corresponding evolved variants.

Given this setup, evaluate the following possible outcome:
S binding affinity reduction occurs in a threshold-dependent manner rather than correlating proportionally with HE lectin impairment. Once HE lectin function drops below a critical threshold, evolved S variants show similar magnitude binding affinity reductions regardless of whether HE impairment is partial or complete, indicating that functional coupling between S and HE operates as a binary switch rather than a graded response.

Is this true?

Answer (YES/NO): NO